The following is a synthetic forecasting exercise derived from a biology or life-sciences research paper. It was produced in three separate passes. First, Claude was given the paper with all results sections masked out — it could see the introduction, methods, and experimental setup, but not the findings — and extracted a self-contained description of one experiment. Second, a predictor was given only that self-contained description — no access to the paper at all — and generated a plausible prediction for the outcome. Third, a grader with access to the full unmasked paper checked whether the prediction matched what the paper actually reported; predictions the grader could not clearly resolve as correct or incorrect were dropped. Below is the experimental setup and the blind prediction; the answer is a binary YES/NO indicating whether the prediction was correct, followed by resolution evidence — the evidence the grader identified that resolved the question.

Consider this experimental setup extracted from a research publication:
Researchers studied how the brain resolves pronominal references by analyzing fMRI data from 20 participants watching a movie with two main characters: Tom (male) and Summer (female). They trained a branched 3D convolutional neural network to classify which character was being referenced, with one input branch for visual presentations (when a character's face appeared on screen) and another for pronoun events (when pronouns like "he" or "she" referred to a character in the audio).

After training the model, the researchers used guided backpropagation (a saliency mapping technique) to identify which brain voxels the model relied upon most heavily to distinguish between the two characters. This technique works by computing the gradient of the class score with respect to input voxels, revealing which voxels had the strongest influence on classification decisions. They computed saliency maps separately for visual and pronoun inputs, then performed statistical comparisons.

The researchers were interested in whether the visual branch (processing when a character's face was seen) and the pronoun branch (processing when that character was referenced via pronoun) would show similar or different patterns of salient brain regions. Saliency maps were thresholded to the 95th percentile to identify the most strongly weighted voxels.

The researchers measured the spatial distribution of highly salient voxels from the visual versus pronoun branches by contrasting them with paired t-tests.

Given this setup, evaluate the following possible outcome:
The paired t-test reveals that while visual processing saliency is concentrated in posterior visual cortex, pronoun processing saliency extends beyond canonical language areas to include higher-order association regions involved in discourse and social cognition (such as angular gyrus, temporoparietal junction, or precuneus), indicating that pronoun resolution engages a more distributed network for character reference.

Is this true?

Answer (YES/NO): NO